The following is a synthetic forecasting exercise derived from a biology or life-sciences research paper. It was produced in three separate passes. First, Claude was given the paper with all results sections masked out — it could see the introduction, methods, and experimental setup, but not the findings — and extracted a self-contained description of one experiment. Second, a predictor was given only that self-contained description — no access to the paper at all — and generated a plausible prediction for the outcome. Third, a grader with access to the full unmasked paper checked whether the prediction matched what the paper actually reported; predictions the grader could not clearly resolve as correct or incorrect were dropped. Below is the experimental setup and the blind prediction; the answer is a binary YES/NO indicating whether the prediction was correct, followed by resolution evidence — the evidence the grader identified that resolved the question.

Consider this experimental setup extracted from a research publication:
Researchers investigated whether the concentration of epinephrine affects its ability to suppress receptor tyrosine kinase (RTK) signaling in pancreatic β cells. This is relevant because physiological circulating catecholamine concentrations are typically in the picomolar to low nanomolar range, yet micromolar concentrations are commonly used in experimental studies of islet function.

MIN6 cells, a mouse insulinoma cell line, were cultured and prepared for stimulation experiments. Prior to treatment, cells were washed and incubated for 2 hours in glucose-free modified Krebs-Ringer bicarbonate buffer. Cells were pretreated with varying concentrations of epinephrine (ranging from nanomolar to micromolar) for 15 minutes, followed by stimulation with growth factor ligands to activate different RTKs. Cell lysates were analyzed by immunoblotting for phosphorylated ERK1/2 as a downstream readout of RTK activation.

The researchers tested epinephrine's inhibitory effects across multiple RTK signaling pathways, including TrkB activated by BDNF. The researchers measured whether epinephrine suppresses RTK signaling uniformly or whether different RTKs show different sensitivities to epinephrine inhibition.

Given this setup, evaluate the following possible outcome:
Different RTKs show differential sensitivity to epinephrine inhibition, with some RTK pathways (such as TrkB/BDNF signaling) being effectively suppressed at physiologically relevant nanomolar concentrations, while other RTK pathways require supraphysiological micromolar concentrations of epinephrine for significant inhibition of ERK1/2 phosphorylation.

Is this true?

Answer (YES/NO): NO